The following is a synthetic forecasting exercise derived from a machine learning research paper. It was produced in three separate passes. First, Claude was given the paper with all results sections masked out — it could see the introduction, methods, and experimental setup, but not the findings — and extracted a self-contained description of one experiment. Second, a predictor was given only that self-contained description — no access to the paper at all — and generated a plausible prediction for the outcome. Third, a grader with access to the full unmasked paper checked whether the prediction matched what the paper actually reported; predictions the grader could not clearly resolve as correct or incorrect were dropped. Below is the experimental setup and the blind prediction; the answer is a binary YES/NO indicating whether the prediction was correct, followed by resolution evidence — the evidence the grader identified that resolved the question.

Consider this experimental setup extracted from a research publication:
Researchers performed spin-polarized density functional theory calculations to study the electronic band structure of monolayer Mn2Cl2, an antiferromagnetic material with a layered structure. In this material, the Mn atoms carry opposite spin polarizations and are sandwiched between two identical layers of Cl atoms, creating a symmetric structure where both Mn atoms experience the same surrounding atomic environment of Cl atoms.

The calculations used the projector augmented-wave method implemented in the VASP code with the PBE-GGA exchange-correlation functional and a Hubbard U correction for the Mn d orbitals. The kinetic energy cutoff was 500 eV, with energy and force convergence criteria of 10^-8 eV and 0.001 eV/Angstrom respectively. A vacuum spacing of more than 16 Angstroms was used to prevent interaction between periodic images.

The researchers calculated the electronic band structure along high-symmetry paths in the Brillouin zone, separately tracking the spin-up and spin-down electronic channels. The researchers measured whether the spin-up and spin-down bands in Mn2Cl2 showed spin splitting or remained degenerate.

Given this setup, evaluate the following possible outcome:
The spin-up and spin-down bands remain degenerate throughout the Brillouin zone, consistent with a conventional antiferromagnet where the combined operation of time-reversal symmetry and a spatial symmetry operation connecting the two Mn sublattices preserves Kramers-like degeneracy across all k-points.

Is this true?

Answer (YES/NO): YES